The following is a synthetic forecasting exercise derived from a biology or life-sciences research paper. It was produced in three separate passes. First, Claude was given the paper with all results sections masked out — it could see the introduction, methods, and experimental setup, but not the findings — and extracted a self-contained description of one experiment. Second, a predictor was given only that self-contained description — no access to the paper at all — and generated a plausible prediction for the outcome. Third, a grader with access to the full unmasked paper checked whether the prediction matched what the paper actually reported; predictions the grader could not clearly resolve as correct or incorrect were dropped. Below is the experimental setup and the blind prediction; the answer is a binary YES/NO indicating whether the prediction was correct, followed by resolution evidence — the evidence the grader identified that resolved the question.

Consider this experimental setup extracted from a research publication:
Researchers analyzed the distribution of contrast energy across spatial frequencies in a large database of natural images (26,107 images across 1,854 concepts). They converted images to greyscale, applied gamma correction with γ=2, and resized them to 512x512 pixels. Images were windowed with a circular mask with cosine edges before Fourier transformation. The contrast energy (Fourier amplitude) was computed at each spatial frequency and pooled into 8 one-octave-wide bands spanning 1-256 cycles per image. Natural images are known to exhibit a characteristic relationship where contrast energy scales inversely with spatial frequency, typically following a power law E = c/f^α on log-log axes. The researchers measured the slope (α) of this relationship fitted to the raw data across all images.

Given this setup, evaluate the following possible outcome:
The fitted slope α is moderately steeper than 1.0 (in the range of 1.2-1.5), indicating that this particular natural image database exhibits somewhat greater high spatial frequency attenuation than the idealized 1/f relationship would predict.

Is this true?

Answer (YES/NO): YES